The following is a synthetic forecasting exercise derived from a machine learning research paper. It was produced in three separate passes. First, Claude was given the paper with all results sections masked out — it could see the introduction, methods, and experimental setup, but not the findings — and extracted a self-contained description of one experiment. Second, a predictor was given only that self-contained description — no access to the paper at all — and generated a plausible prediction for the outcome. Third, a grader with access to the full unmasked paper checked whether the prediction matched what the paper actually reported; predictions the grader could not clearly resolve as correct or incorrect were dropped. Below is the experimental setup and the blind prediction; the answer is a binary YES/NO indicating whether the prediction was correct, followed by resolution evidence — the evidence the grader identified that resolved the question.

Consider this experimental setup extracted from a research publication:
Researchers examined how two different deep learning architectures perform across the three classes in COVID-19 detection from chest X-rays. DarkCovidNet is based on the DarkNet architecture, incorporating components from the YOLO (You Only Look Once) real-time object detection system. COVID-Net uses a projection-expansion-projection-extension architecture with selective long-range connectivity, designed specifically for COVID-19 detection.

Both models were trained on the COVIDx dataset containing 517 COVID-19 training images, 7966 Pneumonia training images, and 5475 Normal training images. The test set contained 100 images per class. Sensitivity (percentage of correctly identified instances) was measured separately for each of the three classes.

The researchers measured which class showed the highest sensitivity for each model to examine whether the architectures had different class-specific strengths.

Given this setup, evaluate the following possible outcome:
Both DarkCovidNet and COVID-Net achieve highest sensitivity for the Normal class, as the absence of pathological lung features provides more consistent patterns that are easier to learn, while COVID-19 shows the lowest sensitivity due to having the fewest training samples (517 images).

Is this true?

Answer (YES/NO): NO